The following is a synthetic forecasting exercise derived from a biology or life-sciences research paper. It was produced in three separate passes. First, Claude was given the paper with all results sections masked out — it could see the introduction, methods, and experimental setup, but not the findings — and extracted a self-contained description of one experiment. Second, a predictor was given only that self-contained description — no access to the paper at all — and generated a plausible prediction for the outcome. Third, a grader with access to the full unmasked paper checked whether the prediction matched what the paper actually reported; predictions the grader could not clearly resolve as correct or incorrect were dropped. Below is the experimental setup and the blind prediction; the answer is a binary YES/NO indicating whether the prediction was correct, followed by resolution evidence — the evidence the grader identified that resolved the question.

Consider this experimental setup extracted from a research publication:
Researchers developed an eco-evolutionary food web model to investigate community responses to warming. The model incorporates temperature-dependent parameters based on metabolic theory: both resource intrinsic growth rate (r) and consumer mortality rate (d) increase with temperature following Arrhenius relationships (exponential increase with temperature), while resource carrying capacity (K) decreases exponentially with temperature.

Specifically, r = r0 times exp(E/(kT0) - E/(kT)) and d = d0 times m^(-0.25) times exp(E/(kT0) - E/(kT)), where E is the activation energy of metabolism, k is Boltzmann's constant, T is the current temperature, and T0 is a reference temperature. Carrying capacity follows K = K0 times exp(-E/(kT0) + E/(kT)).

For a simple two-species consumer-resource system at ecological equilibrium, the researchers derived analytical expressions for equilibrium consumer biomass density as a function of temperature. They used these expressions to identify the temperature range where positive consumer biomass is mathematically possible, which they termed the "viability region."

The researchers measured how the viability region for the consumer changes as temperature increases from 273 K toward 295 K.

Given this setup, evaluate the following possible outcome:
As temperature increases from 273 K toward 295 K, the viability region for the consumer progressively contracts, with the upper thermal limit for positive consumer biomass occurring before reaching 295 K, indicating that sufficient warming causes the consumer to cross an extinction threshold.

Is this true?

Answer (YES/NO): NO